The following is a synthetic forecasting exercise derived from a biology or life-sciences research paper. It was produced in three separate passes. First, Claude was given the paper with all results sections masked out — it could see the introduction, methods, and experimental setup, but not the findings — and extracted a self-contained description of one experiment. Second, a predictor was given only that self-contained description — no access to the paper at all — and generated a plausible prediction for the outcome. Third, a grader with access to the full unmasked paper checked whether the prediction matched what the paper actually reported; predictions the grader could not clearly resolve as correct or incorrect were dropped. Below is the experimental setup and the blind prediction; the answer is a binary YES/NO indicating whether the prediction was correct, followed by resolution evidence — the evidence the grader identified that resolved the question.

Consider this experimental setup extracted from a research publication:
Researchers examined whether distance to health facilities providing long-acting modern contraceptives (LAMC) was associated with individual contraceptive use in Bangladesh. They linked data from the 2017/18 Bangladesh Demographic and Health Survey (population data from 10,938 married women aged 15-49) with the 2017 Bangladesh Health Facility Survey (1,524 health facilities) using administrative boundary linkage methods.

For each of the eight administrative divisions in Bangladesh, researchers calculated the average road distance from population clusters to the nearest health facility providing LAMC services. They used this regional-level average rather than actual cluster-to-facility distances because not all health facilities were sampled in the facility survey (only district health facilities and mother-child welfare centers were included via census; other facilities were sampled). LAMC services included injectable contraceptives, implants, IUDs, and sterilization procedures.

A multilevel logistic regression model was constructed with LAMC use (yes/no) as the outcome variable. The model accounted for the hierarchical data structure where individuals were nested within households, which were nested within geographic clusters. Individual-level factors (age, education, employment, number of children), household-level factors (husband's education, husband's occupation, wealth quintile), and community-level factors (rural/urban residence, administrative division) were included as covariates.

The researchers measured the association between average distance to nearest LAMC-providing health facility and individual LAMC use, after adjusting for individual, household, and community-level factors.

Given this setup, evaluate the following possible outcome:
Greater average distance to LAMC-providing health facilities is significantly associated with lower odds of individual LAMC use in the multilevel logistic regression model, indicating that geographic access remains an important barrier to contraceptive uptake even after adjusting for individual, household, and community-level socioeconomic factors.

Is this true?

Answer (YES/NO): YES